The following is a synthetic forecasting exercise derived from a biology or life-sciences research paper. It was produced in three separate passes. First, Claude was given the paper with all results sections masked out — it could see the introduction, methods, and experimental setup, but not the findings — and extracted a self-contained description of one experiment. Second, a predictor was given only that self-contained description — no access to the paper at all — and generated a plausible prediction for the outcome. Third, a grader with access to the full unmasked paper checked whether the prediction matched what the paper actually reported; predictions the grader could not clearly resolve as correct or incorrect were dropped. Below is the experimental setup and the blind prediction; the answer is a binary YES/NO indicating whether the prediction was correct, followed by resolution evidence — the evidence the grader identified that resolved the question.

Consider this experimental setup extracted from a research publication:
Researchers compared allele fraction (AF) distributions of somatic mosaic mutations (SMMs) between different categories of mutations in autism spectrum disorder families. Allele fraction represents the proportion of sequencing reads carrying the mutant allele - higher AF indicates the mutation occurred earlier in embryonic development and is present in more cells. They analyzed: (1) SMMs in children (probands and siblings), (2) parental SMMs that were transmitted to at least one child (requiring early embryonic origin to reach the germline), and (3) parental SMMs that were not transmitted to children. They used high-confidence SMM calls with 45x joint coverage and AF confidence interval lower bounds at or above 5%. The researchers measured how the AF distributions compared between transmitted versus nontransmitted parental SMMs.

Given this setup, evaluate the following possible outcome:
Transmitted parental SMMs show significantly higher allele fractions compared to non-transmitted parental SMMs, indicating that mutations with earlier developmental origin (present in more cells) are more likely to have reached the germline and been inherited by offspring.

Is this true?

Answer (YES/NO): YES